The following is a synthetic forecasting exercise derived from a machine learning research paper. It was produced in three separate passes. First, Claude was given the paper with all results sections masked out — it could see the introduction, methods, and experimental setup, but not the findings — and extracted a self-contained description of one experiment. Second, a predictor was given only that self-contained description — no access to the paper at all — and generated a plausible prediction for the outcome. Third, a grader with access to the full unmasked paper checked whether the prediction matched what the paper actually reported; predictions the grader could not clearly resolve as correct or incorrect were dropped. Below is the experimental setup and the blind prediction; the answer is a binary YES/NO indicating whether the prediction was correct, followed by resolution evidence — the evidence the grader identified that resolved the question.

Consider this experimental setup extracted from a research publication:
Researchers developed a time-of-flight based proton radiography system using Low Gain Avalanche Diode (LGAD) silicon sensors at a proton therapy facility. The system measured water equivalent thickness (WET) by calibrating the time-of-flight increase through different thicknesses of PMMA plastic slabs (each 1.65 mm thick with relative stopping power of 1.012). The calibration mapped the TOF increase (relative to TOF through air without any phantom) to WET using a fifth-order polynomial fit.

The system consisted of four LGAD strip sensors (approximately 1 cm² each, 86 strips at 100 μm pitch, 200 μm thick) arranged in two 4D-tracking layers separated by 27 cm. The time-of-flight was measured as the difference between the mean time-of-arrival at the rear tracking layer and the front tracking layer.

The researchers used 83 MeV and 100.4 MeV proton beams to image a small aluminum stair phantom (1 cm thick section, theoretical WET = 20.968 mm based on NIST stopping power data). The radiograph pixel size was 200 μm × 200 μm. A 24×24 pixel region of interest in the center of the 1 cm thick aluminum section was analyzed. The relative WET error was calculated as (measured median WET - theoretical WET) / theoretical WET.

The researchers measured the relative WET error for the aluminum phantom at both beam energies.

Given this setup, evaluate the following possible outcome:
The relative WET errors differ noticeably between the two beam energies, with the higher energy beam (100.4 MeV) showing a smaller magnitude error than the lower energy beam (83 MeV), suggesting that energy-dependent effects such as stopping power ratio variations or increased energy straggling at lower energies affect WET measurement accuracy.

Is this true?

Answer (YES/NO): NO